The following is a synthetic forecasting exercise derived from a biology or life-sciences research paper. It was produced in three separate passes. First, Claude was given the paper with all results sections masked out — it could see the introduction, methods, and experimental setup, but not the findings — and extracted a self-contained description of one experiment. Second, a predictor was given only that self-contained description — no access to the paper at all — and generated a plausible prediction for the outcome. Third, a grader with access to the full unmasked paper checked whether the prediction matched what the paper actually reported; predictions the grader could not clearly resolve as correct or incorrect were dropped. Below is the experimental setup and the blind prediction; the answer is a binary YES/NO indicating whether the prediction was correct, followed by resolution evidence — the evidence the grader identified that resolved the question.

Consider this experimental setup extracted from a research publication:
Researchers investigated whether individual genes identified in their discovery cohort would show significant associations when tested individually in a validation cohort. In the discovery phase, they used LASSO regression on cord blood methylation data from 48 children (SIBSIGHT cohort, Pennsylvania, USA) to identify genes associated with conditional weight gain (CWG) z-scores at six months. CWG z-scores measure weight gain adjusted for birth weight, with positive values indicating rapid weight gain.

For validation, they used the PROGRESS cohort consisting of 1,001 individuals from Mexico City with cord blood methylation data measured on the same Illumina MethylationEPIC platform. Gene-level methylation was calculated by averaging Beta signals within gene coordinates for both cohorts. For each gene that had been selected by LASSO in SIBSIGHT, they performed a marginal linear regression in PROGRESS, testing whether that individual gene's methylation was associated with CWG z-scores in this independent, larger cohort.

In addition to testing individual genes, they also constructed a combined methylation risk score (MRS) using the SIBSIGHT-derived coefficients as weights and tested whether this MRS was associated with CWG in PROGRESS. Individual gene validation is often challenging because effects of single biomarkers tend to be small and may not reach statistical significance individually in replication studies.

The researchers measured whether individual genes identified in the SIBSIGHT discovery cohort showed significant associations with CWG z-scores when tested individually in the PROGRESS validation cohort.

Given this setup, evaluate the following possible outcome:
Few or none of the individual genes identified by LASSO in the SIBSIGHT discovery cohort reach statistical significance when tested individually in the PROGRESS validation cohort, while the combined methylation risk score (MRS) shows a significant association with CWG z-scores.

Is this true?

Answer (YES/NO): NO